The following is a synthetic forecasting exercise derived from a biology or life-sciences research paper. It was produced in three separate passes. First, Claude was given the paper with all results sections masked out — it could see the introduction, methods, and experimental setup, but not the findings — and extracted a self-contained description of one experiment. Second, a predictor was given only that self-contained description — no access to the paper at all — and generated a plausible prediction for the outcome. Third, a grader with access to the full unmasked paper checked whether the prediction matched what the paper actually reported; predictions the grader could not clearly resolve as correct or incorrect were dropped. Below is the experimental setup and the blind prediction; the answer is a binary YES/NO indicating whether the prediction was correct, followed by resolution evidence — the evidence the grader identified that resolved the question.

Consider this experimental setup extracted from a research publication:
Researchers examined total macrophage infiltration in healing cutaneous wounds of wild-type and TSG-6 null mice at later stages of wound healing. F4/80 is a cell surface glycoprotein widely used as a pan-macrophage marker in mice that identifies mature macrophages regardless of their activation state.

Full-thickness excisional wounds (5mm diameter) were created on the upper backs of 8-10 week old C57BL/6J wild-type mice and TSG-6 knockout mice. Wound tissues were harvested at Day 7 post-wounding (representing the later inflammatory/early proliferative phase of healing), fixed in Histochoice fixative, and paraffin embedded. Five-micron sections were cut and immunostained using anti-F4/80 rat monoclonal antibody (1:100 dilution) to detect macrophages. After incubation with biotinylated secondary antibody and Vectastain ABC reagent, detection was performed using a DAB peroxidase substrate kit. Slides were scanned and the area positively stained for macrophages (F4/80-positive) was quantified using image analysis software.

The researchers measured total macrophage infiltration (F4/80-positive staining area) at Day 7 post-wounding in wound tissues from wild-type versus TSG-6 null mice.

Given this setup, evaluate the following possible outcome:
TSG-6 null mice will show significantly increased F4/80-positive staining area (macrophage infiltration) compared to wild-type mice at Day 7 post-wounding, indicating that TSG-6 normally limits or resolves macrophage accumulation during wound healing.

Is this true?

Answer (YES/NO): NO